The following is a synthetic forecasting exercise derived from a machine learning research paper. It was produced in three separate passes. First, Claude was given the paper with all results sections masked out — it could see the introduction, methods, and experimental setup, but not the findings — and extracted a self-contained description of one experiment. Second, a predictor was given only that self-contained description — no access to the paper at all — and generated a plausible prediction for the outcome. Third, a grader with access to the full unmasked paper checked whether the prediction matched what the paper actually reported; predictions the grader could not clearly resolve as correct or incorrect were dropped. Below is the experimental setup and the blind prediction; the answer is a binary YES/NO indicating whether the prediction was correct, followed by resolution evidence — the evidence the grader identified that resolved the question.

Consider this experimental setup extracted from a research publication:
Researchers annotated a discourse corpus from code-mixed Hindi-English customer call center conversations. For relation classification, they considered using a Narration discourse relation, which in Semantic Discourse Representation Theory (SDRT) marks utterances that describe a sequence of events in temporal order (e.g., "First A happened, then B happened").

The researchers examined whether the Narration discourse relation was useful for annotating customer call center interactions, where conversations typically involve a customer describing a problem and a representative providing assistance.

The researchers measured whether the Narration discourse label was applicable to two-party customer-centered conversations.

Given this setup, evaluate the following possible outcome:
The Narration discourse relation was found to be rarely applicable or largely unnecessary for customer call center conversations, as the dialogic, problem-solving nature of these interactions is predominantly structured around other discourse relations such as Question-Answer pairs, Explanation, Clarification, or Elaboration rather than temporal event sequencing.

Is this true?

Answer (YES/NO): YES